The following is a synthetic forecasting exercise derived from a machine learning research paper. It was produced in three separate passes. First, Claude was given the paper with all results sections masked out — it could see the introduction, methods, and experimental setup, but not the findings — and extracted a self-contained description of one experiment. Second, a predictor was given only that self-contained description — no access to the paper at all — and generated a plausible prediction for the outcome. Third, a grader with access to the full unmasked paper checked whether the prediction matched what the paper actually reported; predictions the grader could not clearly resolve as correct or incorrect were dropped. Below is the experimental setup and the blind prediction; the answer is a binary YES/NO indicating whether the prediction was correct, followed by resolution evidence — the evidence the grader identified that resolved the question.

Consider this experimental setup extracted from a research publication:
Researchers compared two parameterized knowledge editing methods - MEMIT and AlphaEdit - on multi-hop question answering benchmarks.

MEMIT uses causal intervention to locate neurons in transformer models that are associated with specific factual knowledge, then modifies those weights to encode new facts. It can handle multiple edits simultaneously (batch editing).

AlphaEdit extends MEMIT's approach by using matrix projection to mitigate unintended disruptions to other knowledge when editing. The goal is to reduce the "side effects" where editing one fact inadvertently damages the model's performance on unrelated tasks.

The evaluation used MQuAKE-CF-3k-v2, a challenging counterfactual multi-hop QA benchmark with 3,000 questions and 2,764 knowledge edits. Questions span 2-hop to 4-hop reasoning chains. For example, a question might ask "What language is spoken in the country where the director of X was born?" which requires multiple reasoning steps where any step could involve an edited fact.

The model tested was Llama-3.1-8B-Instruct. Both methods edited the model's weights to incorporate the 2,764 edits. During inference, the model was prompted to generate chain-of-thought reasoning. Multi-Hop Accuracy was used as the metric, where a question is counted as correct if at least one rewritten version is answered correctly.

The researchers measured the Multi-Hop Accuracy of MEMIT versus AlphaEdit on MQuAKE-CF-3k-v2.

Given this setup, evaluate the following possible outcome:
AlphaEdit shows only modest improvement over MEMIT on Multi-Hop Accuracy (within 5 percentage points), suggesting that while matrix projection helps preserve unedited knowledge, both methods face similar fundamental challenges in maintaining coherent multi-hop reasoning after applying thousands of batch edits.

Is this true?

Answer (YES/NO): YES